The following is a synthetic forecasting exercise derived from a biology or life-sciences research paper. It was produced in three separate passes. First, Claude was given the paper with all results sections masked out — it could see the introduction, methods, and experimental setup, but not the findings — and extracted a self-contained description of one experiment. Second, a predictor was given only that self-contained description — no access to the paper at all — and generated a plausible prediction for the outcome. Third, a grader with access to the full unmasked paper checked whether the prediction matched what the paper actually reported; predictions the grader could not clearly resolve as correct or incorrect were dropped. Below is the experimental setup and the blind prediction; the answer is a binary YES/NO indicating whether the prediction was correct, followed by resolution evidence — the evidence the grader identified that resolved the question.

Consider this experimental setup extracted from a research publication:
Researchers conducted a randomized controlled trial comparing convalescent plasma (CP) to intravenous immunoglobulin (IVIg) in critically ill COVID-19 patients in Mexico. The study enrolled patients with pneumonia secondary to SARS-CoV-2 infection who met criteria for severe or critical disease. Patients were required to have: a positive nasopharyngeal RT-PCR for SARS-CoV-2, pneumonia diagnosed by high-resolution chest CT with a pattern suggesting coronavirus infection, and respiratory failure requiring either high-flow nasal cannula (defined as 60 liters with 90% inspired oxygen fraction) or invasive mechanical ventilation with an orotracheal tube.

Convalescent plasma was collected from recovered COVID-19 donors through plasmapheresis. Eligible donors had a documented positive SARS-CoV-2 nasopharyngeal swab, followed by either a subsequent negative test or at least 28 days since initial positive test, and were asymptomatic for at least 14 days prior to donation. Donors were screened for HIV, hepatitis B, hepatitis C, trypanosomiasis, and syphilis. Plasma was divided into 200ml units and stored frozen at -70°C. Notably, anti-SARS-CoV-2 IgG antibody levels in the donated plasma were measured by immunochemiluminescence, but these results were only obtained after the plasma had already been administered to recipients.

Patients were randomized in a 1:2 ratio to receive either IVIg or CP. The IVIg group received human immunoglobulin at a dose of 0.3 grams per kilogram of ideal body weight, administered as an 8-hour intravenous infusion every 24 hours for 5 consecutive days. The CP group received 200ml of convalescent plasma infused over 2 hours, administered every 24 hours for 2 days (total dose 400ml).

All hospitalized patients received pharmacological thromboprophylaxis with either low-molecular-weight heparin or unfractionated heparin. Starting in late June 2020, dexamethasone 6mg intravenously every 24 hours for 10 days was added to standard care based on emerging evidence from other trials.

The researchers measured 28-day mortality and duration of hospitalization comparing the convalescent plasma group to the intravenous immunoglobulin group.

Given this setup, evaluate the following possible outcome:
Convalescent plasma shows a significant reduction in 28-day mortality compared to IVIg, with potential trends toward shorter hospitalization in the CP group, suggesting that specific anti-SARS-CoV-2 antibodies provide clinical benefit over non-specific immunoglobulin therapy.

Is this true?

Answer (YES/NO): NO